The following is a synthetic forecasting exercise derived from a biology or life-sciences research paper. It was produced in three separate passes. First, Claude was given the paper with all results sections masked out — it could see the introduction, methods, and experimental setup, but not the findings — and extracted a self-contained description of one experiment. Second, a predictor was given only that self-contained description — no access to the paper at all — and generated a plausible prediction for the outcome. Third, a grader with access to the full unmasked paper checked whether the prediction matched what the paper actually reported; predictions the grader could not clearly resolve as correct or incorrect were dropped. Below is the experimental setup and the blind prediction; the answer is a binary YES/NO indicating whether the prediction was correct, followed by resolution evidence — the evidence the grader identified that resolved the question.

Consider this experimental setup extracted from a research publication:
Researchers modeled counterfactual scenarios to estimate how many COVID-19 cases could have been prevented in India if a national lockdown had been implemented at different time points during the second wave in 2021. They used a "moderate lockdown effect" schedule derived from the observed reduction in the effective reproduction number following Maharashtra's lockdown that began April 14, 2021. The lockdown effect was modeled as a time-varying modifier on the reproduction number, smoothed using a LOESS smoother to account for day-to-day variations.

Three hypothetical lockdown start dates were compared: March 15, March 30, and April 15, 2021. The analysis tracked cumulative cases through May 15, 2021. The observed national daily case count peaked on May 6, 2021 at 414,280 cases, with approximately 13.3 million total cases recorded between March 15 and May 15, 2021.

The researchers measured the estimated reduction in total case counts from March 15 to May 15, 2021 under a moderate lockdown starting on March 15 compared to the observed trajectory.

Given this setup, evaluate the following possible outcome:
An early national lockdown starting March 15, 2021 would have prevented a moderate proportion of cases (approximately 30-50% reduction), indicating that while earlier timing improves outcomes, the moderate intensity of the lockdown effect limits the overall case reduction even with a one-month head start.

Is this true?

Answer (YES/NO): NO